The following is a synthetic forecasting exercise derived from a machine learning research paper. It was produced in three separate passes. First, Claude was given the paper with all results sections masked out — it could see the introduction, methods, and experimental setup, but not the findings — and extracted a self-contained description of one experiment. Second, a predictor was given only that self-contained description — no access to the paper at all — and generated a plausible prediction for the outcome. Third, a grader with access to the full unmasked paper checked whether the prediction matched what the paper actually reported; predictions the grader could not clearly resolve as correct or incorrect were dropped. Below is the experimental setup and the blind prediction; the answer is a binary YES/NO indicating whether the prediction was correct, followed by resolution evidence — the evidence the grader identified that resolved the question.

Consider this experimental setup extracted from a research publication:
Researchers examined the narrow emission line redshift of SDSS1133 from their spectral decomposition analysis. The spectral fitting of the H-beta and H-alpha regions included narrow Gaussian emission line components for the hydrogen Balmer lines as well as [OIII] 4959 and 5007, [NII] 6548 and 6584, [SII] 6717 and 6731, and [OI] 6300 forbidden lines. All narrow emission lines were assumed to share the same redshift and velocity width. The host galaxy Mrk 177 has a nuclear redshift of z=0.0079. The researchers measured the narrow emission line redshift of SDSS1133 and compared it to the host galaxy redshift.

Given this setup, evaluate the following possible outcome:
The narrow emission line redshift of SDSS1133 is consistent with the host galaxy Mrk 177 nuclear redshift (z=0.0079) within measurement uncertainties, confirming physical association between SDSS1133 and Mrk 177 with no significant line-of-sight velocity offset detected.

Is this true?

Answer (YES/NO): YES